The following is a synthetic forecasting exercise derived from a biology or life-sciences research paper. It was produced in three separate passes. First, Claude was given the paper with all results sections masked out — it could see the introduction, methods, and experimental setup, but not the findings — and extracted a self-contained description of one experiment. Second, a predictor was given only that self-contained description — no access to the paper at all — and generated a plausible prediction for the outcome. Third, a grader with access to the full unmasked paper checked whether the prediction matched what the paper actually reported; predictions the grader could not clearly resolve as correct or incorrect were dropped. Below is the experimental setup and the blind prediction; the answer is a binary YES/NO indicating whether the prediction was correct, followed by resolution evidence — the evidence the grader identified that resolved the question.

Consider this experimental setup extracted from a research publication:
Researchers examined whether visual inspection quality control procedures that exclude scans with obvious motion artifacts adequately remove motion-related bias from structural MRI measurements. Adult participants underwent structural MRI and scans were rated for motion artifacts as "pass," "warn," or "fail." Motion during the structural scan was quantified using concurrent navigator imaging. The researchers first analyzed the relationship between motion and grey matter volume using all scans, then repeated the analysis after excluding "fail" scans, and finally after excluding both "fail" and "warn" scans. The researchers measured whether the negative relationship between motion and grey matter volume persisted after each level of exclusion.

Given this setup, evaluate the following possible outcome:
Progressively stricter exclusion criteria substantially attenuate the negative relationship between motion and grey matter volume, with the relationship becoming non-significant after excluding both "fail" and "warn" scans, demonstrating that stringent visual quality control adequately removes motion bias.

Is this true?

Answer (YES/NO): YES